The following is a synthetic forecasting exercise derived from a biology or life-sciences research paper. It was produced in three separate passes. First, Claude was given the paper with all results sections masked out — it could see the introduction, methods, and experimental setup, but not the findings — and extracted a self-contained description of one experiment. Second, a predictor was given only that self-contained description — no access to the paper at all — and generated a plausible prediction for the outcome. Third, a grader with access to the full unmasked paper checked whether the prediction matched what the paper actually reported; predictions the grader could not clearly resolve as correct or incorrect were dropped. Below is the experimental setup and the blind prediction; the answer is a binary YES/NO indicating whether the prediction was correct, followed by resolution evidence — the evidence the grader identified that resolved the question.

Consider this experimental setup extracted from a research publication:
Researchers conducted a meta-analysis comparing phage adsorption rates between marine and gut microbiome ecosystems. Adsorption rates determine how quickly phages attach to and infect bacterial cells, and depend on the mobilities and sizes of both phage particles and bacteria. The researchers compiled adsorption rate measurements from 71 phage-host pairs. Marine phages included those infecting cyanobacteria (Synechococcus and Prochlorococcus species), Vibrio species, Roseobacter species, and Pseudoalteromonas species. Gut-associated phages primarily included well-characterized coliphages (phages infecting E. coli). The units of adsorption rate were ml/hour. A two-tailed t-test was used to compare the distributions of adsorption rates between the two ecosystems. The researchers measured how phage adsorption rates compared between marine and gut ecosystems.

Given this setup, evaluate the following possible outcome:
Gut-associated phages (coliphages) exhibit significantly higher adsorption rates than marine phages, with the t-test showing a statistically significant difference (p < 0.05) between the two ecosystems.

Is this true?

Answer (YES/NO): YES